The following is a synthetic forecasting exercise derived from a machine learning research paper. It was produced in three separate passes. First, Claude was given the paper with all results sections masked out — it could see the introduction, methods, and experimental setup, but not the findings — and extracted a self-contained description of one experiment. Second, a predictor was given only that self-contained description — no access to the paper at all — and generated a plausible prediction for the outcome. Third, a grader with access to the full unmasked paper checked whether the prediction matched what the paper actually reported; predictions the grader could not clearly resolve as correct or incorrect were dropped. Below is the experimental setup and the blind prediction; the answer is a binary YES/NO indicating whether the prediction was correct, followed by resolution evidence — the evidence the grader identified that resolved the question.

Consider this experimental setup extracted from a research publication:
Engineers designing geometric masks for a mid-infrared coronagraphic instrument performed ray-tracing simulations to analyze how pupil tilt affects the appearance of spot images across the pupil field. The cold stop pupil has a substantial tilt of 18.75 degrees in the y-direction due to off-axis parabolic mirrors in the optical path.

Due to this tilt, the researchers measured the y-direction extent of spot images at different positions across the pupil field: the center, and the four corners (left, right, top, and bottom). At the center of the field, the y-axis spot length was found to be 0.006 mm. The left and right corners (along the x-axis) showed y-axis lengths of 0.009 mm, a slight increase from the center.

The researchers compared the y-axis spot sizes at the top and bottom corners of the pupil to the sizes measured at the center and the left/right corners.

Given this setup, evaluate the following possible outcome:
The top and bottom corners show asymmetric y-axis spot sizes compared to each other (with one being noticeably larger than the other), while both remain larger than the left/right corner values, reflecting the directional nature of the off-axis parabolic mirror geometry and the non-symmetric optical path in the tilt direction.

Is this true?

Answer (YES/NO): NO